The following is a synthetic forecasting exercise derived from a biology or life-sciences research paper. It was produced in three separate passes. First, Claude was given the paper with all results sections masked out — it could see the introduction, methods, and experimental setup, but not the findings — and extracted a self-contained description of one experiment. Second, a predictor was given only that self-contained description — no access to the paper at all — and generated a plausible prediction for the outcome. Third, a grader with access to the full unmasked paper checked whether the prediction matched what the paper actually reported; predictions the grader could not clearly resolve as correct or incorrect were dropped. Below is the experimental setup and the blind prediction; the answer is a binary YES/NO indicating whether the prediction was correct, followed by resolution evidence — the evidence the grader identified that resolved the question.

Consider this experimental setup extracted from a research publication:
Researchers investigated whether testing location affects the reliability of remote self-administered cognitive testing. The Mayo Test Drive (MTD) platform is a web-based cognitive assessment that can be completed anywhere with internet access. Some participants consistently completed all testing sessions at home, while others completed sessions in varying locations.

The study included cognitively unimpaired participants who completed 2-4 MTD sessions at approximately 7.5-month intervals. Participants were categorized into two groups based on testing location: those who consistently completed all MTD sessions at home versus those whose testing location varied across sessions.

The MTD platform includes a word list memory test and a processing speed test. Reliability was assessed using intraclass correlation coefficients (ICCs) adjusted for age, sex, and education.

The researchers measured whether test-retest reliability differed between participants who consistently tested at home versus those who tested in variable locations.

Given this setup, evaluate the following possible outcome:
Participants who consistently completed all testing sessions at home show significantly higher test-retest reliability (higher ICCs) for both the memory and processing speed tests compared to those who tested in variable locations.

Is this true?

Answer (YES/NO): NO